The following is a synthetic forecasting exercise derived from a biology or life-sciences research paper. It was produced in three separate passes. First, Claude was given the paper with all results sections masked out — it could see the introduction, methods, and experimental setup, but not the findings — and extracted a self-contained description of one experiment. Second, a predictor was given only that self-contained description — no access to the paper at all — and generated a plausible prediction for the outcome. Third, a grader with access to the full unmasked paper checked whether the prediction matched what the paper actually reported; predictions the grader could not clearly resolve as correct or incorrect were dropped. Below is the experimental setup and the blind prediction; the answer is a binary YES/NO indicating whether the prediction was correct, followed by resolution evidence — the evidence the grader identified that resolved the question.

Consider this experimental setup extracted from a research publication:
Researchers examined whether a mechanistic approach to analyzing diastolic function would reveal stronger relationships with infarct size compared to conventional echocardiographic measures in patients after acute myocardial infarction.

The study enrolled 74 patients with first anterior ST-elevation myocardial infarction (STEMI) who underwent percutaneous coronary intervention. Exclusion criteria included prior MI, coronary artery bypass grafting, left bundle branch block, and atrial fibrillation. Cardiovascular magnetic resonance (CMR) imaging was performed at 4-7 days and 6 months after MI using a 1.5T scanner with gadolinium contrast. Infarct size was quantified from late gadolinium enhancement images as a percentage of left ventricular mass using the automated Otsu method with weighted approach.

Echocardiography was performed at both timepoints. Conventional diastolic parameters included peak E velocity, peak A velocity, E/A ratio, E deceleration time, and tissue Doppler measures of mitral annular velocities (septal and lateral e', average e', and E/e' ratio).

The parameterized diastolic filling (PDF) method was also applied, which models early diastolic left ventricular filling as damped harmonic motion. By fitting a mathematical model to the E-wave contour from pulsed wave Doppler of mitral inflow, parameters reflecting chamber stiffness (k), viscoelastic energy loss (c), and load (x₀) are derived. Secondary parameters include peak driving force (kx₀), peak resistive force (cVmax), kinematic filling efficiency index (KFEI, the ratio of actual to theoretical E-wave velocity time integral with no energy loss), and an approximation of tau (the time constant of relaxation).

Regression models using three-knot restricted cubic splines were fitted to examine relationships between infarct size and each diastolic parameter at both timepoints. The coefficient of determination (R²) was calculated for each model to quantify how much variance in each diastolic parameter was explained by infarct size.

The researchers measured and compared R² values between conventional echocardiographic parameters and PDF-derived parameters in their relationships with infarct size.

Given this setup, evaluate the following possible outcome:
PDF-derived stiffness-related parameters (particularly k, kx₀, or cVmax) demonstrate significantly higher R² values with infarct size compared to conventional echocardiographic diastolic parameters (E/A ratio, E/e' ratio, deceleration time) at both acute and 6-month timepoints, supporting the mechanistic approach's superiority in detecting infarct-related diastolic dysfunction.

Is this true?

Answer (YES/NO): NO